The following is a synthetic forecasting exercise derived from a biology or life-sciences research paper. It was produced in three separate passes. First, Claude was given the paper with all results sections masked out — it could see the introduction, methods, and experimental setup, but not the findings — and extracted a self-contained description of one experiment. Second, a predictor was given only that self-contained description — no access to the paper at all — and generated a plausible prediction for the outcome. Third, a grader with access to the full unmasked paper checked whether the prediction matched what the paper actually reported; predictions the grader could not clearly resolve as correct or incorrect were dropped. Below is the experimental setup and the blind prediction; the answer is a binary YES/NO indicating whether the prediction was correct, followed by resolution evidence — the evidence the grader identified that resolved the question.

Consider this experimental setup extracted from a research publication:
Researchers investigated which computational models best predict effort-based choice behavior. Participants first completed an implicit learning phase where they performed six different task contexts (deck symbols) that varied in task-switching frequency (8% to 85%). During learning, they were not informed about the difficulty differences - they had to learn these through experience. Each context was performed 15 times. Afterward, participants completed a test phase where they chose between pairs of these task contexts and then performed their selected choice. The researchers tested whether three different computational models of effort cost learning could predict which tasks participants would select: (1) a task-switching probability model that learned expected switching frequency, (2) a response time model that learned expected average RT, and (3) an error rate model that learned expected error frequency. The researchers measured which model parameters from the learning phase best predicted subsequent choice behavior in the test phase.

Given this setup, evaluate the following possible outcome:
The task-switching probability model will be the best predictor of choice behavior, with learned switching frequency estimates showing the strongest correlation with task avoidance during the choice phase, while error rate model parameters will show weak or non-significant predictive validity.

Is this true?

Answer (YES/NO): YES